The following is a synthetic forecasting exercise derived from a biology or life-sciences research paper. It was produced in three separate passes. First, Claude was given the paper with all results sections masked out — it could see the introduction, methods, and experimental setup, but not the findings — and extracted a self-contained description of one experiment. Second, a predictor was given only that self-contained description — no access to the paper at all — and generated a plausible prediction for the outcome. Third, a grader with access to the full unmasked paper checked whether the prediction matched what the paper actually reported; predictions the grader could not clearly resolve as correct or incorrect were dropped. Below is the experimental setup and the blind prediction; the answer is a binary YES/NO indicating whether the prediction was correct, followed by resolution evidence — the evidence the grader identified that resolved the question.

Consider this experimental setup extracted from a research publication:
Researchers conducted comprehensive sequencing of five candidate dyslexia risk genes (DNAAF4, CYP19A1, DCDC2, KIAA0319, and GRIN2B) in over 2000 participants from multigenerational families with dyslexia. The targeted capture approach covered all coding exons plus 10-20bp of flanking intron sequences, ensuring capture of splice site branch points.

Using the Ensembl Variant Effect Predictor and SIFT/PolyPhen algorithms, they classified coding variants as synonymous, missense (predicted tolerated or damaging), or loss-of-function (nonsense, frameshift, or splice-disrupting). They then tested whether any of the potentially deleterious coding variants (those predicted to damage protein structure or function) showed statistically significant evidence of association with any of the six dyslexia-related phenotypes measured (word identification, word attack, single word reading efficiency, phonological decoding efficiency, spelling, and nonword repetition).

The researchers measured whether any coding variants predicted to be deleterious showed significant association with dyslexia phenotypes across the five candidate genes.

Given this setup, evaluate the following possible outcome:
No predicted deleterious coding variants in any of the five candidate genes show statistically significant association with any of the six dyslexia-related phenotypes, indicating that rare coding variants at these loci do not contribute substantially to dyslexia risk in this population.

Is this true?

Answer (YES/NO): YES